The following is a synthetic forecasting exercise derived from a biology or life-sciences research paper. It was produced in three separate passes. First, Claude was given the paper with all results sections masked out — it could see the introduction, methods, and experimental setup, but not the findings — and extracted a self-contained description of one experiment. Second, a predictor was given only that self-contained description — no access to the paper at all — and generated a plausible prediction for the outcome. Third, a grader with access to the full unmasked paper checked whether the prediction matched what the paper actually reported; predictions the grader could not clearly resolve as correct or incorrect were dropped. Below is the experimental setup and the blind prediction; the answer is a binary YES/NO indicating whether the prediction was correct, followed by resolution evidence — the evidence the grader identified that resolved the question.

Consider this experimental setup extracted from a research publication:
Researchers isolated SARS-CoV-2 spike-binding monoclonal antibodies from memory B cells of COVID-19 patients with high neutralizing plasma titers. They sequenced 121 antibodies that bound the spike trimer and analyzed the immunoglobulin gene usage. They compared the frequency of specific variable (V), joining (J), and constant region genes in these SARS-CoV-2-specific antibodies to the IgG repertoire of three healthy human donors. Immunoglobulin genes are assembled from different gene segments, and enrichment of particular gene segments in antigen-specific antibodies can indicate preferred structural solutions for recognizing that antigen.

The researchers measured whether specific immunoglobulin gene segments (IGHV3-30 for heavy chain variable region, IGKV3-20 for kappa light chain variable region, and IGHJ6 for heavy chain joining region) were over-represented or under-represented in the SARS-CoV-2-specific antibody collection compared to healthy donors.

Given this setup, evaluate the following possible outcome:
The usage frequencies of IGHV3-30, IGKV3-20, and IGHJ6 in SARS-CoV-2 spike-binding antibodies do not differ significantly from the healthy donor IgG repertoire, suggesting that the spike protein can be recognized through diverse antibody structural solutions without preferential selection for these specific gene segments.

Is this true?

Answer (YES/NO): NO